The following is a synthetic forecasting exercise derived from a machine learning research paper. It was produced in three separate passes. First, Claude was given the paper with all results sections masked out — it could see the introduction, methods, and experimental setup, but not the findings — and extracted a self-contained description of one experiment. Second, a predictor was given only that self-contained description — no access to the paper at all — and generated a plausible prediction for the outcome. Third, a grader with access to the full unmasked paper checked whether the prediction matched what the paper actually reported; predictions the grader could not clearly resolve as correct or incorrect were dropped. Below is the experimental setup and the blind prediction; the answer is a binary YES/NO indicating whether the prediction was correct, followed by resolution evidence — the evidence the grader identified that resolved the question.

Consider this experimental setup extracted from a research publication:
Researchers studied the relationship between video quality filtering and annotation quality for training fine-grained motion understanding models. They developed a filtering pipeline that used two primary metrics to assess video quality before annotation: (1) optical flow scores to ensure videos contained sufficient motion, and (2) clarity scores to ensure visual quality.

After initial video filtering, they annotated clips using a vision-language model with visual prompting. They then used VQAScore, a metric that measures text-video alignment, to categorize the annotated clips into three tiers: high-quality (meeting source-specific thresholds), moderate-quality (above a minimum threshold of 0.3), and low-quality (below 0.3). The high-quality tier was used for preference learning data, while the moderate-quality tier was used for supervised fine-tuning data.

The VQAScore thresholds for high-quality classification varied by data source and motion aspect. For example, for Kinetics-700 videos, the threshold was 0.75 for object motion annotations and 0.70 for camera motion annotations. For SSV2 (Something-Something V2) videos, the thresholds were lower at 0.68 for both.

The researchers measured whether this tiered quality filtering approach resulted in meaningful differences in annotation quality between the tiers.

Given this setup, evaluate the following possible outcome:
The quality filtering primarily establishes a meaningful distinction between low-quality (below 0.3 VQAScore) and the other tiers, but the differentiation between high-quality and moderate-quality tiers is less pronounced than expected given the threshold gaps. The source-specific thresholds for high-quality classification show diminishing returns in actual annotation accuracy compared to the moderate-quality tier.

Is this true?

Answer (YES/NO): NO